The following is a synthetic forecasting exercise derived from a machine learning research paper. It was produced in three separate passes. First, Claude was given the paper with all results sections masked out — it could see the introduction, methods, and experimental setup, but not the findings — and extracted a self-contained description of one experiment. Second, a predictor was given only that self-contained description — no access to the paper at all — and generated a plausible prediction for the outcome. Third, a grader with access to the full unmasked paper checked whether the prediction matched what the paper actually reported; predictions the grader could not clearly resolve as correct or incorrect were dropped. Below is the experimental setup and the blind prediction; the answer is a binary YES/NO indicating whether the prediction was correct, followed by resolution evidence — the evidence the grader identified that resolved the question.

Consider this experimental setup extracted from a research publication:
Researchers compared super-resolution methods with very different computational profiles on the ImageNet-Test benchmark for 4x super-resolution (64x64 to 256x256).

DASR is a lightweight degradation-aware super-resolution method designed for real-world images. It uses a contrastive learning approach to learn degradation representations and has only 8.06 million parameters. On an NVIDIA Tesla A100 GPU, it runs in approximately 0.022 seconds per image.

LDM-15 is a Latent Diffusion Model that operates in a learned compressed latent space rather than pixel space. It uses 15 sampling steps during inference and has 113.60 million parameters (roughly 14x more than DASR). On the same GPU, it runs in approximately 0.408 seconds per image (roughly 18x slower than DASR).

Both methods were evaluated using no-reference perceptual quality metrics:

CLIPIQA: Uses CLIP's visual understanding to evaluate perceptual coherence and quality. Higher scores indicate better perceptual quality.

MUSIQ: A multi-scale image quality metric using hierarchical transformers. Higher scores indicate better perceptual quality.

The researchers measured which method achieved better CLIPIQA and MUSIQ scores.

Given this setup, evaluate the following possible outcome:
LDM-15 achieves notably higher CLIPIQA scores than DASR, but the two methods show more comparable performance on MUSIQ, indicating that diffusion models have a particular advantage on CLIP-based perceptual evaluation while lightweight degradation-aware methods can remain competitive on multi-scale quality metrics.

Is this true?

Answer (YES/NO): NO